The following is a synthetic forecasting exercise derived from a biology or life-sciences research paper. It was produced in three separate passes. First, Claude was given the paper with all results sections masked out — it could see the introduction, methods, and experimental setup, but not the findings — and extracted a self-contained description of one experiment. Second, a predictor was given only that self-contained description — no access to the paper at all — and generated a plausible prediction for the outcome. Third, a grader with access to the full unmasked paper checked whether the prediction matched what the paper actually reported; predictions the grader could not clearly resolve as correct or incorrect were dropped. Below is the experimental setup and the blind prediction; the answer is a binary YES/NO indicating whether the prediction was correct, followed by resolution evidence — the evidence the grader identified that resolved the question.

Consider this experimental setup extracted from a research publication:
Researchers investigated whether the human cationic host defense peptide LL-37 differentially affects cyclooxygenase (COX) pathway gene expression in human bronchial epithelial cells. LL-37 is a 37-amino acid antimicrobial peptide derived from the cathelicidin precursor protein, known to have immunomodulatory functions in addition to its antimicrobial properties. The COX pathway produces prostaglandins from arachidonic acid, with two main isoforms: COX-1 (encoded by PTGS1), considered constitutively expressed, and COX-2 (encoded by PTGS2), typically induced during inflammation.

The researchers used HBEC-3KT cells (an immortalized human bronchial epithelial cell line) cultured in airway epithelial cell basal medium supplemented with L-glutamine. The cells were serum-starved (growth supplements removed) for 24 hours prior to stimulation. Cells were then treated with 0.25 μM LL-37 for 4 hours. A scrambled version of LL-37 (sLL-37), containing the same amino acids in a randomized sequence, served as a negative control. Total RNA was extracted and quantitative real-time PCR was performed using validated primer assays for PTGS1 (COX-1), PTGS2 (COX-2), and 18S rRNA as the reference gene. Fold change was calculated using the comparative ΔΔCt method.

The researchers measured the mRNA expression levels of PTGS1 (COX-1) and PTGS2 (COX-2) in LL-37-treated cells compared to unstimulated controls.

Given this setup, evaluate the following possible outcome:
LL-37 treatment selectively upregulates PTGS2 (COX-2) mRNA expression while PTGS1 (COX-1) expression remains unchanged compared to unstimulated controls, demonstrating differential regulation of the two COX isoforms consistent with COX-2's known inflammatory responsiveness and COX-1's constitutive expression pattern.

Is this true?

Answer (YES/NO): YES